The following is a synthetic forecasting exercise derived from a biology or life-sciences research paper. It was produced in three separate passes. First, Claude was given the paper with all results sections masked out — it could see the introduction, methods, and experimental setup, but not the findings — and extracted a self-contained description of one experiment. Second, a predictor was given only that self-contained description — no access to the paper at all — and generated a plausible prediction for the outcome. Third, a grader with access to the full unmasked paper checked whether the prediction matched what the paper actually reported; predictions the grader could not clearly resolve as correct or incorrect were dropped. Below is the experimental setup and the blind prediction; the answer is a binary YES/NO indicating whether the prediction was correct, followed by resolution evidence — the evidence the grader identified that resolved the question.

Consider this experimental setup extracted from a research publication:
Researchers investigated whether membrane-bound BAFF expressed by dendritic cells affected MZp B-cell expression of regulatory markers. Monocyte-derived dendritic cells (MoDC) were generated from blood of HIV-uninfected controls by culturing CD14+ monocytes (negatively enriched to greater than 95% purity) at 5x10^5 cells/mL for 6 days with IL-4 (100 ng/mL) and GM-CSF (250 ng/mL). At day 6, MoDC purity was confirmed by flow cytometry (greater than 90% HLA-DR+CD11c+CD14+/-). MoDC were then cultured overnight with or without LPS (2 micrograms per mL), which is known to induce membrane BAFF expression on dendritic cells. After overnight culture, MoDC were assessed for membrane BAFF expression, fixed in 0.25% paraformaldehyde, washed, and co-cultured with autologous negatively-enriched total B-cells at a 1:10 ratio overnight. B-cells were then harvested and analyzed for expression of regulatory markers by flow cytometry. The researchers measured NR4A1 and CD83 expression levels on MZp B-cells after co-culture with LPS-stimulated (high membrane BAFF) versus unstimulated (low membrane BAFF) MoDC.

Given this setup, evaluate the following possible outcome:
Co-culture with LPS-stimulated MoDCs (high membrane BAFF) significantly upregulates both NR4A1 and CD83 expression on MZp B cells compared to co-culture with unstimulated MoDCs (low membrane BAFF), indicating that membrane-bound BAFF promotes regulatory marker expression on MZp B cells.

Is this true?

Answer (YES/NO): NO